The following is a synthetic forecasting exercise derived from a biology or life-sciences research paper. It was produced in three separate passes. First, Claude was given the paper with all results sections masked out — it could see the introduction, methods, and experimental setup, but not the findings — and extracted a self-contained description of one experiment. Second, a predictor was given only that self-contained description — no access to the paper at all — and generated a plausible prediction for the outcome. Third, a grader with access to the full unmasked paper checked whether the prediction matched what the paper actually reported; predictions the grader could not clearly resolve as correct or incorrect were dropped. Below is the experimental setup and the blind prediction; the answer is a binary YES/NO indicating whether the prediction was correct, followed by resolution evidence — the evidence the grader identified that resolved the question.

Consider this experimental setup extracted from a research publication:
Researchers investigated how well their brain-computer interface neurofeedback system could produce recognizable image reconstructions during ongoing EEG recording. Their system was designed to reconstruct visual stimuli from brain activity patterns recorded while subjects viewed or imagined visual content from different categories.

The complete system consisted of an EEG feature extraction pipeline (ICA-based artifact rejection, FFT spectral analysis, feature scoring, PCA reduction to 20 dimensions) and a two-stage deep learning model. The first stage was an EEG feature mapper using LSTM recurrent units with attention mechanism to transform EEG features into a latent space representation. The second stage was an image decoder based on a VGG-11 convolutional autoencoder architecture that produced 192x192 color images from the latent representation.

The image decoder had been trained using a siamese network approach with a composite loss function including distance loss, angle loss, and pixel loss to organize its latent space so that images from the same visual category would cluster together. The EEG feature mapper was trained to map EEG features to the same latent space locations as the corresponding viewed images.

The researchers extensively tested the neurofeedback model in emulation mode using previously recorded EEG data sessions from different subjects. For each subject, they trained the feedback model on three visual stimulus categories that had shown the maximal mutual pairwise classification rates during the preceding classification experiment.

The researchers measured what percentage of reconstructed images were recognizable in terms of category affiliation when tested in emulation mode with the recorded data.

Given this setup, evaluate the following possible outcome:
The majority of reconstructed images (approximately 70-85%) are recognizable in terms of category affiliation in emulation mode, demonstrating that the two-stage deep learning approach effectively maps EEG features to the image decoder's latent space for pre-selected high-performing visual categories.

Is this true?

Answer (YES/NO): NO